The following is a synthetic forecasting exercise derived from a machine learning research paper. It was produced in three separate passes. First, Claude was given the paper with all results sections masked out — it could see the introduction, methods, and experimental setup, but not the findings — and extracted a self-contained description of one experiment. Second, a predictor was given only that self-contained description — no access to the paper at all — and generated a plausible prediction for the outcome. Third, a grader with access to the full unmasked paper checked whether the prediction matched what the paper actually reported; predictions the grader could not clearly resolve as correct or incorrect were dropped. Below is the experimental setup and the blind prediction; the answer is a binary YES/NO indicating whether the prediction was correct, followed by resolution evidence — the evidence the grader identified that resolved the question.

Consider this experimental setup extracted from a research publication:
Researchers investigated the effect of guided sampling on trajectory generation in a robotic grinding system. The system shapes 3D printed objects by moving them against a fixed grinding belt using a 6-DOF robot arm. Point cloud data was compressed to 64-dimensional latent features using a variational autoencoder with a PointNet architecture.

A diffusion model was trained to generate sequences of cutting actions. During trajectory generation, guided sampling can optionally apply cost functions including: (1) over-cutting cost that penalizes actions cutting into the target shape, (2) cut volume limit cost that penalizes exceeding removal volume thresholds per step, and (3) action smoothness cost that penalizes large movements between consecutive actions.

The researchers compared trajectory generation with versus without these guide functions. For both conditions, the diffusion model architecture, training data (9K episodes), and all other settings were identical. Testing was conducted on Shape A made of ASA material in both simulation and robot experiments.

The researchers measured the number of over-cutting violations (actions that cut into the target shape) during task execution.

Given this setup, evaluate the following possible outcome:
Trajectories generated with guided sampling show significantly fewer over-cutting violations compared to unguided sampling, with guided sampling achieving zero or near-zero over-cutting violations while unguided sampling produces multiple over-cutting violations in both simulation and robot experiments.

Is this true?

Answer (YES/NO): NO